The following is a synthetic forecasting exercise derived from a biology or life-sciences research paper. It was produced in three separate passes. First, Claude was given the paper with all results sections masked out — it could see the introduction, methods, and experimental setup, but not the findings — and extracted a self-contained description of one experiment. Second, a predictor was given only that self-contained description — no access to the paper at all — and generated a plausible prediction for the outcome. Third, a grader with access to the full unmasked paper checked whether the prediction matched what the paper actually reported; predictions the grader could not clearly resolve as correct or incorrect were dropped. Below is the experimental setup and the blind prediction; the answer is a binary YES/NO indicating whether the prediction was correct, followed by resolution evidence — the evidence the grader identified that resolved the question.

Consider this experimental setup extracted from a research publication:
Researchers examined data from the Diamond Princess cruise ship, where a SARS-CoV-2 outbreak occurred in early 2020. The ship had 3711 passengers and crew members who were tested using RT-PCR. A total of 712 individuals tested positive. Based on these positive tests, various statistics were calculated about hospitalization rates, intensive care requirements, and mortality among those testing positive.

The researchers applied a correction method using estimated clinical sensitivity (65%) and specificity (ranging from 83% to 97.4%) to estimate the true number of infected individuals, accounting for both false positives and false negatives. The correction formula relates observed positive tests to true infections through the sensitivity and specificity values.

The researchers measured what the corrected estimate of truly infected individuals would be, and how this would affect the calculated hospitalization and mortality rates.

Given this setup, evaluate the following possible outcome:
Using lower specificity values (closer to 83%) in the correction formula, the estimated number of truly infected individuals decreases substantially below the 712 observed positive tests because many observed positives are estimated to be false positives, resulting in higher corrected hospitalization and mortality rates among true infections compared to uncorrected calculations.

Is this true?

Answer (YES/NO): YES